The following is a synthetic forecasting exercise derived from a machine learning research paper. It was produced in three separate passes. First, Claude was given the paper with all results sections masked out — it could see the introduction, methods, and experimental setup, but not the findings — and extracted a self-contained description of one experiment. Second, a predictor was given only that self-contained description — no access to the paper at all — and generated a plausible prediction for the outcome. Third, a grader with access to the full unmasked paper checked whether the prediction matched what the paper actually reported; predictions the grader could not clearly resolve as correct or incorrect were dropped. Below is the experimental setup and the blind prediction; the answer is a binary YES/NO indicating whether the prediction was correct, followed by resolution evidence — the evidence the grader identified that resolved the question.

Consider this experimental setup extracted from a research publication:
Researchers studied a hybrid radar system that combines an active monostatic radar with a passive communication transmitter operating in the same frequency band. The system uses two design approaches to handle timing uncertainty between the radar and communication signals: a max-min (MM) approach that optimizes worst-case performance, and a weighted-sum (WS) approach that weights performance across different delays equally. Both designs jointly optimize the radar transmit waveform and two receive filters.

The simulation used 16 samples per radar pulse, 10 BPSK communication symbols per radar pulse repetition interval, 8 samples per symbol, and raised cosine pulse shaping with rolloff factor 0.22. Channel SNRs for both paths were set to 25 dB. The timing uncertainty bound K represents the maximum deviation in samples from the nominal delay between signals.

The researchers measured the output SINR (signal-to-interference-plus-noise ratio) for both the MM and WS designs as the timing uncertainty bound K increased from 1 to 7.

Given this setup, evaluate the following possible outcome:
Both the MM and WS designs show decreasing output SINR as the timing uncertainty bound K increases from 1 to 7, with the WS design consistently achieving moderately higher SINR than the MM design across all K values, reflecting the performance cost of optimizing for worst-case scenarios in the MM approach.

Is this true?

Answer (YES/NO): YES